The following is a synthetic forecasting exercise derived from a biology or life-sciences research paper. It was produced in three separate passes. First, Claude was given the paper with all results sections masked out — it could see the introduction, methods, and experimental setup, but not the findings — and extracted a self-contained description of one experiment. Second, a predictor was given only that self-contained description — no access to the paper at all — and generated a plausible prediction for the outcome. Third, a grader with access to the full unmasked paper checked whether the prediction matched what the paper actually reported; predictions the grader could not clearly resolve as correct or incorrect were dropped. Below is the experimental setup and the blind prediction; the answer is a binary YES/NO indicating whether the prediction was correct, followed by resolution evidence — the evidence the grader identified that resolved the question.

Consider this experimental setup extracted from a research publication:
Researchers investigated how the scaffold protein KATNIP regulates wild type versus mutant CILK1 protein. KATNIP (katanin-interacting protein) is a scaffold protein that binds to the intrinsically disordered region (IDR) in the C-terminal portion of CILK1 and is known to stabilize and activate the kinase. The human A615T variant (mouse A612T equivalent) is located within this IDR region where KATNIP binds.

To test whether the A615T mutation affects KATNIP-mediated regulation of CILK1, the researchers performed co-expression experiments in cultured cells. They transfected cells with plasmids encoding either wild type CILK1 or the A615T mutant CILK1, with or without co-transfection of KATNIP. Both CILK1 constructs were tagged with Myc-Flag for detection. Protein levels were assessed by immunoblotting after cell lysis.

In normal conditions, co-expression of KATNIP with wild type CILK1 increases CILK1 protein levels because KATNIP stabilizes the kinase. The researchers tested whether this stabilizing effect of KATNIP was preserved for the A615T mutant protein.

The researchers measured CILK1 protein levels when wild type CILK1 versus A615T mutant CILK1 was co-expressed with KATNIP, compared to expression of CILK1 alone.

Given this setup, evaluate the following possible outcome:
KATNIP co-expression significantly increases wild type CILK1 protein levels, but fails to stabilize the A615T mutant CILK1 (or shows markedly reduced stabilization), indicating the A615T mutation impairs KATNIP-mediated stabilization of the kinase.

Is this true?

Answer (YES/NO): YES